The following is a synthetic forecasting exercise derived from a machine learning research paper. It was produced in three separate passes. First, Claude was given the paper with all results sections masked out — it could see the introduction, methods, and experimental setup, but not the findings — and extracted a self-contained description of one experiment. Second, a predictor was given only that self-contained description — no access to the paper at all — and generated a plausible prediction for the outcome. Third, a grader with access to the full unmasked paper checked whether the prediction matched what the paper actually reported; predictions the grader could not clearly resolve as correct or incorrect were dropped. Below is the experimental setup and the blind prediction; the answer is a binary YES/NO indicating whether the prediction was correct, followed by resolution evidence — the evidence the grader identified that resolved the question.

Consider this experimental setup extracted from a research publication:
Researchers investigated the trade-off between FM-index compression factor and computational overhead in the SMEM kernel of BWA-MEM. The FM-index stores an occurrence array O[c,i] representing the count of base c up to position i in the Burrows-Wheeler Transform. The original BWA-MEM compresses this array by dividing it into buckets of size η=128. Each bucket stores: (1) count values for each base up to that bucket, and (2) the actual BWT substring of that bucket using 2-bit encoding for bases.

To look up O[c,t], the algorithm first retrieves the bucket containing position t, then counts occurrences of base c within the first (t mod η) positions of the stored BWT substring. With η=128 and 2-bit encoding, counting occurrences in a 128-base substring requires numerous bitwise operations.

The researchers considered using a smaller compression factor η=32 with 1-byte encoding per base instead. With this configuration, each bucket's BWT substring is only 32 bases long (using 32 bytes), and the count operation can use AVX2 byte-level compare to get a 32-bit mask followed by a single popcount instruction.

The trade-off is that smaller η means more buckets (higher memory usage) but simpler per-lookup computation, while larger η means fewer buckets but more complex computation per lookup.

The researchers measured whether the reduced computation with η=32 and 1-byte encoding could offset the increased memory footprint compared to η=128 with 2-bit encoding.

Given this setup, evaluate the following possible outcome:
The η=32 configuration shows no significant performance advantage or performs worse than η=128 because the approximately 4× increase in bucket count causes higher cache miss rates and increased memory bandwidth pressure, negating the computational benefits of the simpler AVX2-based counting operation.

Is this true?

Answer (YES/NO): NO